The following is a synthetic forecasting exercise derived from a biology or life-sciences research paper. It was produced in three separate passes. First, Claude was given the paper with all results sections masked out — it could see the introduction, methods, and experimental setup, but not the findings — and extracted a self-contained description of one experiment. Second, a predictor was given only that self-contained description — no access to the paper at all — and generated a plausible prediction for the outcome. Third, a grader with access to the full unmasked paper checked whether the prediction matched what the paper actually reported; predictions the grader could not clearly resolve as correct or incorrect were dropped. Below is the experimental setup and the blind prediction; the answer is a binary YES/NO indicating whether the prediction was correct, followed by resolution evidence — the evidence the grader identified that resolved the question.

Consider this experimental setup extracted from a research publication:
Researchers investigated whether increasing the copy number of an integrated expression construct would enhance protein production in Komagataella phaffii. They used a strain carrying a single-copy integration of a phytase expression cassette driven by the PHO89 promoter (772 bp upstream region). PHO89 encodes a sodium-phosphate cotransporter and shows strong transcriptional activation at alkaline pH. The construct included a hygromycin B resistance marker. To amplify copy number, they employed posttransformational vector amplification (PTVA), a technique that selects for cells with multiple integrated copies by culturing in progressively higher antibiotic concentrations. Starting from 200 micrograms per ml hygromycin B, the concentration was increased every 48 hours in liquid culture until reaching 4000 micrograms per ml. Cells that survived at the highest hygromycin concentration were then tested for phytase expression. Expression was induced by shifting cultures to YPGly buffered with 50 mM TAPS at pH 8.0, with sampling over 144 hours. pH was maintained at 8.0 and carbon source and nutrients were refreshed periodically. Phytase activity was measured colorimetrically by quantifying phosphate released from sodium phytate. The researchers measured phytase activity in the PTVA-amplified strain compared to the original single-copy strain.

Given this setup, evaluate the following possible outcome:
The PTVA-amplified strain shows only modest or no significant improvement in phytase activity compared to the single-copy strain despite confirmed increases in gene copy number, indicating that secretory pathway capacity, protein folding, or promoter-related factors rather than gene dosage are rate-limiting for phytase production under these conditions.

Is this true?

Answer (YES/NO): NO